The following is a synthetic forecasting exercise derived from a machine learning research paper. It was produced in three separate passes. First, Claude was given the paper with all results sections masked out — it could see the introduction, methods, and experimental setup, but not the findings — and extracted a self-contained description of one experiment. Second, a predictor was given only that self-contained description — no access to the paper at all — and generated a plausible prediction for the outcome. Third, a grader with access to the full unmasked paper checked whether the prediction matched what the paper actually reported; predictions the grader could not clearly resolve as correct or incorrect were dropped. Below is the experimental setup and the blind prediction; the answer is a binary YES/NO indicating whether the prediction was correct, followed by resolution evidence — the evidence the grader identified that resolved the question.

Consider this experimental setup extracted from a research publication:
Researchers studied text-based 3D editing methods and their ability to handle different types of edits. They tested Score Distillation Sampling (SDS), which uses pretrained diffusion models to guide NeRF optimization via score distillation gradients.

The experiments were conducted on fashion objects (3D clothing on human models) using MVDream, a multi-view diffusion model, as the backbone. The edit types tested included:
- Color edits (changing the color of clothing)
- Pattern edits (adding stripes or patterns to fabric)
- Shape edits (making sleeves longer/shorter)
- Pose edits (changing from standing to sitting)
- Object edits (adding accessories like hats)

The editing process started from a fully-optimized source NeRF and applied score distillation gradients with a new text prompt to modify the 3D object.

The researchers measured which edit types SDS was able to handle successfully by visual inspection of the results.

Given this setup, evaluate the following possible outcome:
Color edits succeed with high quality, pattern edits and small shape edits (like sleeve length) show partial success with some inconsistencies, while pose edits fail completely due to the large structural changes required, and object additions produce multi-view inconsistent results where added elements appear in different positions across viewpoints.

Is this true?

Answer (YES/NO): NO